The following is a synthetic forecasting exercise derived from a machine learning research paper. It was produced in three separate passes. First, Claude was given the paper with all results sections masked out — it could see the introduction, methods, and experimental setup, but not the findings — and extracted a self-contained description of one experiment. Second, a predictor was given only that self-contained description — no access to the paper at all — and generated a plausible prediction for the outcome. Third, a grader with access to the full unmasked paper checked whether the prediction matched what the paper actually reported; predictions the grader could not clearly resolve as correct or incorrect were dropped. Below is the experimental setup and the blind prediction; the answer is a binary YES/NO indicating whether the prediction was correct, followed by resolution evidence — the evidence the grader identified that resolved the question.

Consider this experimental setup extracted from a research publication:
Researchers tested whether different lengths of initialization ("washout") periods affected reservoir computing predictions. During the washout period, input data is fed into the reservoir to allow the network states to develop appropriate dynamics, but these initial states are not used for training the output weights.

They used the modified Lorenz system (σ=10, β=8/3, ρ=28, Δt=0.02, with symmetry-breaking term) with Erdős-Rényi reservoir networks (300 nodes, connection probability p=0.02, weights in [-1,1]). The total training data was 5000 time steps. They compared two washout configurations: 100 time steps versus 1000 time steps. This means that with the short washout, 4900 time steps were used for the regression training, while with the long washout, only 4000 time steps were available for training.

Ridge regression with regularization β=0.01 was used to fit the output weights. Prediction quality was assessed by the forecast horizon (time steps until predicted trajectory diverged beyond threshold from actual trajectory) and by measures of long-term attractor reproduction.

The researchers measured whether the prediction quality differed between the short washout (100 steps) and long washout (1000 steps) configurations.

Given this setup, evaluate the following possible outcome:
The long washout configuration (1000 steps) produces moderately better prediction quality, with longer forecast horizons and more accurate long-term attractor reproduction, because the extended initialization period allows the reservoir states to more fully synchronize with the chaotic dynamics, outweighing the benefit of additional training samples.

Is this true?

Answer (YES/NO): NO